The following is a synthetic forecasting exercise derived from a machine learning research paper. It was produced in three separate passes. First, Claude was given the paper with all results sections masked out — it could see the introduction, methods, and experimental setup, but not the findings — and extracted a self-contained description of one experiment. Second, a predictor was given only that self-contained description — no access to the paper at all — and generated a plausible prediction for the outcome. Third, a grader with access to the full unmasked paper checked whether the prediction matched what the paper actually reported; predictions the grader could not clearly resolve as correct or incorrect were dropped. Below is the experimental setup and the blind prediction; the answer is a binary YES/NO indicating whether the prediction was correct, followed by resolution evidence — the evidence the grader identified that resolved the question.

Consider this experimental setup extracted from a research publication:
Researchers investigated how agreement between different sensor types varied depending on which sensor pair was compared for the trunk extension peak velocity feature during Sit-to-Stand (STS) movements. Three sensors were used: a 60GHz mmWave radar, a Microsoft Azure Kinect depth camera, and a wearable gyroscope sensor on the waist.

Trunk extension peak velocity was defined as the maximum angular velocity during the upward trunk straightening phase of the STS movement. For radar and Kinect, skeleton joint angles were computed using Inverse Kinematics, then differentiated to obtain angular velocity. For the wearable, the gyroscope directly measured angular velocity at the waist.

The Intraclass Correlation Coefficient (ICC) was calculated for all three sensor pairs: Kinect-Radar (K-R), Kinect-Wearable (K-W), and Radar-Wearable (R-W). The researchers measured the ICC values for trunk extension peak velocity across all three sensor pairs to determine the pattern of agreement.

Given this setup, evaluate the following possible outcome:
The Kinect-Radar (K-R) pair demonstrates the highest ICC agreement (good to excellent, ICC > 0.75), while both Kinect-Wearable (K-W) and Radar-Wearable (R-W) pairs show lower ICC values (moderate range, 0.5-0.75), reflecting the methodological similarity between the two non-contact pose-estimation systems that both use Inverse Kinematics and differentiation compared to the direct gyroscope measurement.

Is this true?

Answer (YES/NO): NO